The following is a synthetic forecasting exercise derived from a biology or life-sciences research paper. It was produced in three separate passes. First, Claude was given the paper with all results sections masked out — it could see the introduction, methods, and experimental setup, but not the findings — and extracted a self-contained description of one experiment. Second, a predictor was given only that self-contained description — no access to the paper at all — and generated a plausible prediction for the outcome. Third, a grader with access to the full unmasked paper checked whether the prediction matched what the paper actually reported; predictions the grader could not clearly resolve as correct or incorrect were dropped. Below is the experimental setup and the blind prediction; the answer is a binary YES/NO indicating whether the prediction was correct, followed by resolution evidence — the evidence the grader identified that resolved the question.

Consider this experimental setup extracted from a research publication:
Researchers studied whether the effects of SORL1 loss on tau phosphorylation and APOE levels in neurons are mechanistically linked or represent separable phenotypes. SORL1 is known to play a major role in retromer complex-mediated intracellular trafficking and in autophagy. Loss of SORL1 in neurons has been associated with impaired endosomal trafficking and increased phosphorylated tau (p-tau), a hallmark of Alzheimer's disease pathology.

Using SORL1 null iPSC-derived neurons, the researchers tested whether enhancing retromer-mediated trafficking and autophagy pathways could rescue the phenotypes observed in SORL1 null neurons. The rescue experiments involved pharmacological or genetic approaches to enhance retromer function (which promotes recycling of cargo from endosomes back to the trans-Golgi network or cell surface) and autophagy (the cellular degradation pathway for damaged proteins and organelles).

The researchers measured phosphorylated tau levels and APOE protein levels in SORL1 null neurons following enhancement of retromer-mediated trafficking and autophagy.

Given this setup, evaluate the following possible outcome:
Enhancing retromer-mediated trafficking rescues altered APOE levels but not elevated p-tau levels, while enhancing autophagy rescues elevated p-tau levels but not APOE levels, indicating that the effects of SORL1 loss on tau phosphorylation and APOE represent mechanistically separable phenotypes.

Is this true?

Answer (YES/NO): NO